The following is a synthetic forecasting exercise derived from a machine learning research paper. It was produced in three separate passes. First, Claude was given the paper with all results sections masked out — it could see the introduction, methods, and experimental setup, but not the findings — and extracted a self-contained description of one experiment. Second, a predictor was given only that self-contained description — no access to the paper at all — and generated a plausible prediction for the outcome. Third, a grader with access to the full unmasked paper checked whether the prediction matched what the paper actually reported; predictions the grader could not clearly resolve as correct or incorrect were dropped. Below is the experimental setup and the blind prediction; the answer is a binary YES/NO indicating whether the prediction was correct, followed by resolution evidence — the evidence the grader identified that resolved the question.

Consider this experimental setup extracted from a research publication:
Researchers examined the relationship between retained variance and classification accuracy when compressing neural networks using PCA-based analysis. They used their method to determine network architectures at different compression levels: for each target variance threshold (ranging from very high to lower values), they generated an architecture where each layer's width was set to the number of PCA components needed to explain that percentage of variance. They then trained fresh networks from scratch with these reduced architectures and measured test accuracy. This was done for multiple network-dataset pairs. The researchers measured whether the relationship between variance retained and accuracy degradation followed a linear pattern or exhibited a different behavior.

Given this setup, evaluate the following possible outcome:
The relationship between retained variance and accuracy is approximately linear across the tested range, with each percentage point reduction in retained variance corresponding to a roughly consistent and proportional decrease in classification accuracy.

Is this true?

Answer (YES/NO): YES